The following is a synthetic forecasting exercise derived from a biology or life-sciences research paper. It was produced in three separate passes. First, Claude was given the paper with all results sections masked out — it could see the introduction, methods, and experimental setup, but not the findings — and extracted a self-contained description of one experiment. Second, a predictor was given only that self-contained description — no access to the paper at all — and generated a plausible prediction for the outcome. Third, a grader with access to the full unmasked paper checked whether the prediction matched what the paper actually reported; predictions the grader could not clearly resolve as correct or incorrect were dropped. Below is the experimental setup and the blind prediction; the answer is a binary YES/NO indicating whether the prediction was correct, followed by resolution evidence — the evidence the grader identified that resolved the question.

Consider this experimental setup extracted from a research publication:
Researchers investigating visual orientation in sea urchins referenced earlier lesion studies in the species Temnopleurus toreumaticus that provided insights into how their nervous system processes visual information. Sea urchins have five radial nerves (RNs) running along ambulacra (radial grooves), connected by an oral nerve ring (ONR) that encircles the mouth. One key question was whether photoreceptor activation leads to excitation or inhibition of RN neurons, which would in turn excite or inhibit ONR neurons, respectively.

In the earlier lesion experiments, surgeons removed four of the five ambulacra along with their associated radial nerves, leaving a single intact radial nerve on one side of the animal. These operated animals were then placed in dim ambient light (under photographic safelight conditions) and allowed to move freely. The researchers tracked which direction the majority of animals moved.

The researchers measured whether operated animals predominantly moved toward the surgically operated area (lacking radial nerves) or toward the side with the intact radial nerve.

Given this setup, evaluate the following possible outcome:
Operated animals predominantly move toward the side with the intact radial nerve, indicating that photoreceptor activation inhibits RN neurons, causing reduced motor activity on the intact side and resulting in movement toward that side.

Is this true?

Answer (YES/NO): NO